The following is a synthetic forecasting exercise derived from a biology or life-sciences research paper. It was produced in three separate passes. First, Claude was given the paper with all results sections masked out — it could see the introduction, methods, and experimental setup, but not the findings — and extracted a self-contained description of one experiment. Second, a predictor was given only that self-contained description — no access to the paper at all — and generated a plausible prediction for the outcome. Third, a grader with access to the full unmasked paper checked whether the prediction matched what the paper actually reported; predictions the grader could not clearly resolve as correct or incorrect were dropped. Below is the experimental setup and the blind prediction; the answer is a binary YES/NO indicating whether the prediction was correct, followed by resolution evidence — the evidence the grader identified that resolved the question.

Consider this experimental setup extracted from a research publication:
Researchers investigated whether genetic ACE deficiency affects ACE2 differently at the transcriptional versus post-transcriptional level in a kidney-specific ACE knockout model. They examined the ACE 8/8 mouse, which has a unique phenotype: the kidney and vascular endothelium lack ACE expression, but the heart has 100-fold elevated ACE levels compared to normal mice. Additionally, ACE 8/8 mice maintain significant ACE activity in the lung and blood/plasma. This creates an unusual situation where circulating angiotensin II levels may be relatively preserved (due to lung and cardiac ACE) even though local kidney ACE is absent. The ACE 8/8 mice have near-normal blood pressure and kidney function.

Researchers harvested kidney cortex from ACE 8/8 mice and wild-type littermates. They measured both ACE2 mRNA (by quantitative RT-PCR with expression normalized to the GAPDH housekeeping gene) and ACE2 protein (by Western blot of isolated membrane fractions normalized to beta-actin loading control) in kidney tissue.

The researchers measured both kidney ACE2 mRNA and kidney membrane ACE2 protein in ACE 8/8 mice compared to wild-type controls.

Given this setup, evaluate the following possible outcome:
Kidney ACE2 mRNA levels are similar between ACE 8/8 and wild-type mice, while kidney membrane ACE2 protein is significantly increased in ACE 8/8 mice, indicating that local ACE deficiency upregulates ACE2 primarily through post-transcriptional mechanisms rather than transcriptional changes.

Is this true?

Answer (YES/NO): NO